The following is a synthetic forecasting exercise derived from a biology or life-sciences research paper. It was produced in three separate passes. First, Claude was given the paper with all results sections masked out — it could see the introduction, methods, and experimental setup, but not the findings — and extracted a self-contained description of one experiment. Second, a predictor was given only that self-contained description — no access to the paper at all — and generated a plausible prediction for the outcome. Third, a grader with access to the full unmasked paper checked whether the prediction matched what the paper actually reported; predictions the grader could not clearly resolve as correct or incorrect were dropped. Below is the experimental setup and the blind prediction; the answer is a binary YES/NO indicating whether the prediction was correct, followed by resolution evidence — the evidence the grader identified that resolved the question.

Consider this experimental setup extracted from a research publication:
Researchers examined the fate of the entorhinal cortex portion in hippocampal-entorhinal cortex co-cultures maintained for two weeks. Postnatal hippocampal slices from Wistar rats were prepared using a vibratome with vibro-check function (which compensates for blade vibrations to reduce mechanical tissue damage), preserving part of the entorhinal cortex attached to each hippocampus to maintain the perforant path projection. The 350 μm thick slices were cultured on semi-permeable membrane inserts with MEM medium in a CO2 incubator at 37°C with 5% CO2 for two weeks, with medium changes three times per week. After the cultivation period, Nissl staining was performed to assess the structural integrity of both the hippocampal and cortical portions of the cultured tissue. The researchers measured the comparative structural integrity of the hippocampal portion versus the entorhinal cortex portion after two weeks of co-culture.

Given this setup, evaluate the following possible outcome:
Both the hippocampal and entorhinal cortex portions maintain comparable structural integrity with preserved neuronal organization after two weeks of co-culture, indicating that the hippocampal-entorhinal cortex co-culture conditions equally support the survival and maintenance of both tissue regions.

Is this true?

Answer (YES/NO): NO